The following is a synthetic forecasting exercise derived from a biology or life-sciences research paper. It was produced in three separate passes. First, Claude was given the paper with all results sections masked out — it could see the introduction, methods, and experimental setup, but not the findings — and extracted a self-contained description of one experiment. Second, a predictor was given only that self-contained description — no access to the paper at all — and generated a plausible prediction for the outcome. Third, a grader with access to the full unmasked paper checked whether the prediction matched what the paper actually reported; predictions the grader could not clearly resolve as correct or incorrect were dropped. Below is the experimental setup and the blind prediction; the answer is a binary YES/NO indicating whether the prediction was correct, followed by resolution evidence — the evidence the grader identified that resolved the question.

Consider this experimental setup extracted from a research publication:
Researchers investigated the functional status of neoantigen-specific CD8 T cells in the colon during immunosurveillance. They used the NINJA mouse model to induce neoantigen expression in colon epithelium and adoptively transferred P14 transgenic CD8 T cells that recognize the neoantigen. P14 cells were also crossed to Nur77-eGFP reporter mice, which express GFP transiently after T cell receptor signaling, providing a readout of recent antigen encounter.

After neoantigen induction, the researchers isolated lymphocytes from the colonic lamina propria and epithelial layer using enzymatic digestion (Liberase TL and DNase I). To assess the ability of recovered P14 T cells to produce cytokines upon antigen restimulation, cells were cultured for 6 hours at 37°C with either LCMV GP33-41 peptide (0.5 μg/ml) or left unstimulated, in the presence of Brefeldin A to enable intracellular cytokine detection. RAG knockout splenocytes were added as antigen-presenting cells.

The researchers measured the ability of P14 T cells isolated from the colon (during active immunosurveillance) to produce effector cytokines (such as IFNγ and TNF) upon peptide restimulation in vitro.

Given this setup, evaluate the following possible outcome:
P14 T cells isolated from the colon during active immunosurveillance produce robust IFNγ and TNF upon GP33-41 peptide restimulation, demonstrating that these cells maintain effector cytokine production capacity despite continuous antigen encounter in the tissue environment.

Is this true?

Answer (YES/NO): NO